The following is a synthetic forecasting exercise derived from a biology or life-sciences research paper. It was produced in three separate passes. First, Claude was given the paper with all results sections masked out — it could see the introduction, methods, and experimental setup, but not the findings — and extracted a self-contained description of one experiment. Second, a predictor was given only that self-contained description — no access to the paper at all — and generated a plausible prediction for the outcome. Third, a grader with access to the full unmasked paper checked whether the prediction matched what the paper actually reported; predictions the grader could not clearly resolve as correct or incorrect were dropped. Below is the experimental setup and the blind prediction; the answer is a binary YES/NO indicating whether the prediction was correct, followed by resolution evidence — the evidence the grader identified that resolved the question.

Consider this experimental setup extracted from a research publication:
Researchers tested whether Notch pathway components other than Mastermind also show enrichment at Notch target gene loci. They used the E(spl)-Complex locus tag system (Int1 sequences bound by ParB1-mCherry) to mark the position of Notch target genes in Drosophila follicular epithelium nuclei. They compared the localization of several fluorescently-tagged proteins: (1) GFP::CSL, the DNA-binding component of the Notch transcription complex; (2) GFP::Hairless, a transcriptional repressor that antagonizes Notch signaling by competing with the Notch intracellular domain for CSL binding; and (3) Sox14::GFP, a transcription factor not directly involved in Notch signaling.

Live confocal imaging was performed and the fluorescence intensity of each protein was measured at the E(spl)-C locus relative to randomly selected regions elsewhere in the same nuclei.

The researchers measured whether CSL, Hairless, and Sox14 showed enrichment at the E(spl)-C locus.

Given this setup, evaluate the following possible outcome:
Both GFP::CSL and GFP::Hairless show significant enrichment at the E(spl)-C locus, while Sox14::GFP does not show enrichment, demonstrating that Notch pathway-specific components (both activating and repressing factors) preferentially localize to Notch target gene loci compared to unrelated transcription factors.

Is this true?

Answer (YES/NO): YES